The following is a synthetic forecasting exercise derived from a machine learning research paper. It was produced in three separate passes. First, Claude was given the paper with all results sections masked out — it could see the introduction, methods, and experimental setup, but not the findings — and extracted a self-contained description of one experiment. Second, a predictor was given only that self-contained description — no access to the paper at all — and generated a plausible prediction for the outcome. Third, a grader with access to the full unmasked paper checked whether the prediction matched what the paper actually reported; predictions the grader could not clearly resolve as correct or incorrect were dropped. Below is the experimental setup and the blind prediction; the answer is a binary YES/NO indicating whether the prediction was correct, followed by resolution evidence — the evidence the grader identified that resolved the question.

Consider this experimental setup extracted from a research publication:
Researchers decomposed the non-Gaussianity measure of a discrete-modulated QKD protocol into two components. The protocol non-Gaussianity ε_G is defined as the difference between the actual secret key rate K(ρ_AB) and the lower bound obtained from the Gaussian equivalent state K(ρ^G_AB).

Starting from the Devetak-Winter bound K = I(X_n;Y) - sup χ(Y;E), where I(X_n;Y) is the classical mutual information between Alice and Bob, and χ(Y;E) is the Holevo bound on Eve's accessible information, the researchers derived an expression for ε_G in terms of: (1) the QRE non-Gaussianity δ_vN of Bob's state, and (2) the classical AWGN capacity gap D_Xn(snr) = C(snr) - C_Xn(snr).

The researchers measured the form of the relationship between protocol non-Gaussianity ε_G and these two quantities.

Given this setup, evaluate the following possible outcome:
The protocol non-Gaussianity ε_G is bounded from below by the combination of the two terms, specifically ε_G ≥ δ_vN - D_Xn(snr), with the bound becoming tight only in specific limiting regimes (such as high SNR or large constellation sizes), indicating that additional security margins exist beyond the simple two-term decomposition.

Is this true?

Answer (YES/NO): NO